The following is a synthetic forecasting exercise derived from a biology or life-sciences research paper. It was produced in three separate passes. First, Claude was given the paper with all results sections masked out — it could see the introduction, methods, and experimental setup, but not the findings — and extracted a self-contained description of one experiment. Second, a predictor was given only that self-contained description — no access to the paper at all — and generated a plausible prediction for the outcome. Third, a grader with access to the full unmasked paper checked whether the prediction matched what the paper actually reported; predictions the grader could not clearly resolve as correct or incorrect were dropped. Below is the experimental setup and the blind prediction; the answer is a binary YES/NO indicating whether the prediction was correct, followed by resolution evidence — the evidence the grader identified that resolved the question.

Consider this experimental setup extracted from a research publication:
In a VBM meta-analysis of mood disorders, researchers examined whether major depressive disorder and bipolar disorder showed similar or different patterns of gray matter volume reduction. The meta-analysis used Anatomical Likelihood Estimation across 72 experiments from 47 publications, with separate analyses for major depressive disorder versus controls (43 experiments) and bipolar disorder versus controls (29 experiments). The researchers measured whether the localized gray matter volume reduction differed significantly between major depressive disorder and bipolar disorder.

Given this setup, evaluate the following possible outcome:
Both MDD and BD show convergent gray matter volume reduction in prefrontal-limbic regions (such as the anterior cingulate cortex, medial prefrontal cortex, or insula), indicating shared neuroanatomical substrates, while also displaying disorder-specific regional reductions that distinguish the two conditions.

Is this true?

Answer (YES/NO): NO